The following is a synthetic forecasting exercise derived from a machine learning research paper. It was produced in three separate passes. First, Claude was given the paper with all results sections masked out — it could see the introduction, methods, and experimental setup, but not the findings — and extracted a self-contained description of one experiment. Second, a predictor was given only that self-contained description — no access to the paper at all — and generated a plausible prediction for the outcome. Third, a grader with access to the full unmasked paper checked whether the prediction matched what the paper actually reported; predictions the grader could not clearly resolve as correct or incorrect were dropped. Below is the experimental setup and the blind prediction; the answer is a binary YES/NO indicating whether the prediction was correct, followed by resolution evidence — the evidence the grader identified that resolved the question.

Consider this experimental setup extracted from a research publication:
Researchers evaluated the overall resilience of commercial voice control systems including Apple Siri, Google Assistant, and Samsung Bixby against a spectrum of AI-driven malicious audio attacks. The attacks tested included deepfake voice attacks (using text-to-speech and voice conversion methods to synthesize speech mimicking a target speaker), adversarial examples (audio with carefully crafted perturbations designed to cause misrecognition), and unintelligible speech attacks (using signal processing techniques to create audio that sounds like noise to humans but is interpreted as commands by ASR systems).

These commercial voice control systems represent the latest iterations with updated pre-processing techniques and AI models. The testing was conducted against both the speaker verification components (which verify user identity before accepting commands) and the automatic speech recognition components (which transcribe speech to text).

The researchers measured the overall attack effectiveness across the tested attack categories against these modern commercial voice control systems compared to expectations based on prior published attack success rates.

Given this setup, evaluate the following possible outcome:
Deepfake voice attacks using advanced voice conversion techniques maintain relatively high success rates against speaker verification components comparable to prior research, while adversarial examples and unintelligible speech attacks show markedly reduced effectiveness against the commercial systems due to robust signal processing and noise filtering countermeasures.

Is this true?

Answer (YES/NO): NO